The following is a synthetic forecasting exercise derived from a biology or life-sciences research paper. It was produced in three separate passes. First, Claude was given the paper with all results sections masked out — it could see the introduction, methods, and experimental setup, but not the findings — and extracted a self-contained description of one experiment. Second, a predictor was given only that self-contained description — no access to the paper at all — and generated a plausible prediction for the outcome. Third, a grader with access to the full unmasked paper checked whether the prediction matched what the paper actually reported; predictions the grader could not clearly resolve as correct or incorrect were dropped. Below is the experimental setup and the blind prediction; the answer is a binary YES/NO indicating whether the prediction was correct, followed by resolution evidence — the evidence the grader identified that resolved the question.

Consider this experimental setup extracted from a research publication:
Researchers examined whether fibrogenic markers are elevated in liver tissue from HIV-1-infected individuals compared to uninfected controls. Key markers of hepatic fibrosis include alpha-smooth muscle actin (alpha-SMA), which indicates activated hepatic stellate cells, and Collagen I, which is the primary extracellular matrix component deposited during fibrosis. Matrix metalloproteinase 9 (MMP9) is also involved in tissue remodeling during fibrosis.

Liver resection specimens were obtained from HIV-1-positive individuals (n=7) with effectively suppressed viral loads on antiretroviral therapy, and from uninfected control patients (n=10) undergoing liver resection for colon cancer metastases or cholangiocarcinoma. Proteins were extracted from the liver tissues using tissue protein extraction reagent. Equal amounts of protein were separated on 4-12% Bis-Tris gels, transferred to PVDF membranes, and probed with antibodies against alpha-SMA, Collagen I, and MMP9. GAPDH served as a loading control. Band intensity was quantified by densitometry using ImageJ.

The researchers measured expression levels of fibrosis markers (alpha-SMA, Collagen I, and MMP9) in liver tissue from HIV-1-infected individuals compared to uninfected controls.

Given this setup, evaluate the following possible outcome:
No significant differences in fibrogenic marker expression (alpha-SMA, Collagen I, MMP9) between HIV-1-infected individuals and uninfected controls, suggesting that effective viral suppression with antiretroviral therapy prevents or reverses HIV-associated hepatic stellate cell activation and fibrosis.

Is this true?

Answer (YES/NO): NO